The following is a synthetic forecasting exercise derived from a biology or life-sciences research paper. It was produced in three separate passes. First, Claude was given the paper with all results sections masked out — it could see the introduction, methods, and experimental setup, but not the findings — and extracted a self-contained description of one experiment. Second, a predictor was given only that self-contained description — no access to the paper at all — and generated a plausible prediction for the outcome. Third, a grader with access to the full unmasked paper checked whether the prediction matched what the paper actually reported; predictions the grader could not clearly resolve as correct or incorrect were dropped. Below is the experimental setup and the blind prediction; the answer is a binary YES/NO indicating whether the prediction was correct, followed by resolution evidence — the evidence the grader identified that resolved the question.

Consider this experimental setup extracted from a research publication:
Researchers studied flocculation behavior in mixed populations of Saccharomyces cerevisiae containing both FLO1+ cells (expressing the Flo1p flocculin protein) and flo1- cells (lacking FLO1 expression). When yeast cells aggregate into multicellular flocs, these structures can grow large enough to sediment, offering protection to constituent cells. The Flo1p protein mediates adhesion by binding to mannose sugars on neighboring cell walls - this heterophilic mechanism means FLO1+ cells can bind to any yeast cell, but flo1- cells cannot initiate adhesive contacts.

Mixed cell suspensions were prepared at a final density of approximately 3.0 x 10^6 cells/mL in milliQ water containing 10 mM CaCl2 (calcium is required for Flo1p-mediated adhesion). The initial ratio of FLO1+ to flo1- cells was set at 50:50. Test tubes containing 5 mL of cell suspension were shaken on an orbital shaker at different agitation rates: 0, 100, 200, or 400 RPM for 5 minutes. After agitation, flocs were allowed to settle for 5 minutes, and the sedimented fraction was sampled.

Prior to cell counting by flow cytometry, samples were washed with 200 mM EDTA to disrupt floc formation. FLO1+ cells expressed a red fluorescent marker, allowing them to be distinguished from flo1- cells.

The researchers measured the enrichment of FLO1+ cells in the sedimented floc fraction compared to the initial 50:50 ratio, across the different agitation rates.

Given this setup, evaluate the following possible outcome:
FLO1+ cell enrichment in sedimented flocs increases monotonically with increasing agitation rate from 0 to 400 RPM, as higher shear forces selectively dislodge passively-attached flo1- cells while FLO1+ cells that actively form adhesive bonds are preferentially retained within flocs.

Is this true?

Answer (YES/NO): YES